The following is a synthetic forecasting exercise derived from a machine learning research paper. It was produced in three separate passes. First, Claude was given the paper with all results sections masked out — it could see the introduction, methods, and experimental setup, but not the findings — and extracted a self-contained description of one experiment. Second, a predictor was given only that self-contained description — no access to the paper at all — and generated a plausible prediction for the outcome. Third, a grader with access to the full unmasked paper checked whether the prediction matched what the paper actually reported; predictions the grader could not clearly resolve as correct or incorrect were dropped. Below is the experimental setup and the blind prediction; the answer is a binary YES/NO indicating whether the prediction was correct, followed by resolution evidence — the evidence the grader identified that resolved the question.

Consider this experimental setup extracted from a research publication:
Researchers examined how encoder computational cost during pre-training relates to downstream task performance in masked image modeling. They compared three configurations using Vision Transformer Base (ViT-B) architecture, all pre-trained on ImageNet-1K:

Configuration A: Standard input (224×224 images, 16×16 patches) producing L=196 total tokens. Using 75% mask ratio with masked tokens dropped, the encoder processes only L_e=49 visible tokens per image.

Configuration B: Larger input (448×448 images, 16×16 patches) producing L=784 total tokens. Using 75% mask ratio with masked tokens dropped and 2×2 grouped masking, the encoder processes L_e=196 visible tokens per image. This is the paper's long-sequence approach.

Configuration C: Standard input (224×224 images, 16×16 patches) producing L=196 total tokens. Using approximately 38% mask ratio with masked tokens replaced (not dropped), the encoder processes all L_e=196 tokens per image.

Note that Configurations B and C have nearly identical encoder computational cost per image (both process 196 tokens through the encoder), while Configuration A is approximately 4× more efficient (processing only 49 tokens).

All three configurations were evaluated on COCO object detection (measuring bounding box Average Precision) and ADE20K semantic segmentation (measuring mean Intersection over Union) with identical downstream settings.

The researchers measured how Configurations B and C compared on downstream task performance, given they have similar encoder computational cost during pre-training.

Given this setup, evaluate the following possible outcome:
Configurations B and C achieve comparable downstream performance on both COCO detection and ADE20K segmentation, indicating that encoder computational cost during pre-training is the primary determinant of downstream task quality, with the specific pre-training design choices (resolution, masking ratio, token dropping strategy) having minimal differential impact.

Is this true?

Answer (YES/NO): NO